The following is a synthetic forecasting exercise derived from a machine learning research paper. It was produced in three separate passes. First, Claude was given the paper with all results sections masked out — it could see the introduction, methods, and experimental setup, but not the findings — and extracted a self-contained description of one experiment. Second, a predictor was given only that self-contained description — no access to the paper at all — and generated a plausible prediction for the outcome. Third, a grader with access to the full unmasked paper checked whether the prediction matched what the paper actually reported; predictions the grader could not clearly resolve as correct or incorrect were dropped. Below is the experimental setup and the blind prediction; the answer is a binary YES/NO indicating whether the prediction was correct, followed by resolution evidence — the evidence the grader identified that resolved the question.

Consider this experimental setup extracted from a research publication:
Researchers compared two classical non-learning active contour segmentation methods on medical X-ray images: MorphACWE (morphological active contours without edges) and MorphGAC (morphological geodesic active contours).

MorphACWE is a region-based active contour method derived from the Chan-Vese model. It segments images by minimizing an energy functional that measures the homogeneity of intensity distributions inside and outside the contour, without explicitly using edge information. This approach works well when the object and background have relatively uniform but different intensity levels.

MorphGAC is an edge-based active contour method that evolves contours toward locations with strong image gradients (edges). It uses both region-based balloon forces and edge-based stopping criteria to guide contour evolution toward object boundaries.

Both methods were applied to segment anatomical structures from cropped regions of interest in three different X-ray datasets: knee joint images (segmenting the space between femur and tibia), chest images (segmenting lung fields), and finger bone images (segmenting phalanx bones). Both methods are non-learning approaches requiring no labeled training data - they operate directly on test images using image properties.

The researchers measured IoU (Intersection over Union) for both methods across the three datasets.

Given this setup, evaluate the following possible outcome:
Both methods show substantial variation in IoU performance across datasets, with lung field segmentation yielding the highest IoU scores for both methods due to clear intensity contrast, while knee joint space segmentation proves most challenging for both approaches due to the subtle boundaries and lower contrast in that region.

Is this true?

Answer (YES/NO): NO